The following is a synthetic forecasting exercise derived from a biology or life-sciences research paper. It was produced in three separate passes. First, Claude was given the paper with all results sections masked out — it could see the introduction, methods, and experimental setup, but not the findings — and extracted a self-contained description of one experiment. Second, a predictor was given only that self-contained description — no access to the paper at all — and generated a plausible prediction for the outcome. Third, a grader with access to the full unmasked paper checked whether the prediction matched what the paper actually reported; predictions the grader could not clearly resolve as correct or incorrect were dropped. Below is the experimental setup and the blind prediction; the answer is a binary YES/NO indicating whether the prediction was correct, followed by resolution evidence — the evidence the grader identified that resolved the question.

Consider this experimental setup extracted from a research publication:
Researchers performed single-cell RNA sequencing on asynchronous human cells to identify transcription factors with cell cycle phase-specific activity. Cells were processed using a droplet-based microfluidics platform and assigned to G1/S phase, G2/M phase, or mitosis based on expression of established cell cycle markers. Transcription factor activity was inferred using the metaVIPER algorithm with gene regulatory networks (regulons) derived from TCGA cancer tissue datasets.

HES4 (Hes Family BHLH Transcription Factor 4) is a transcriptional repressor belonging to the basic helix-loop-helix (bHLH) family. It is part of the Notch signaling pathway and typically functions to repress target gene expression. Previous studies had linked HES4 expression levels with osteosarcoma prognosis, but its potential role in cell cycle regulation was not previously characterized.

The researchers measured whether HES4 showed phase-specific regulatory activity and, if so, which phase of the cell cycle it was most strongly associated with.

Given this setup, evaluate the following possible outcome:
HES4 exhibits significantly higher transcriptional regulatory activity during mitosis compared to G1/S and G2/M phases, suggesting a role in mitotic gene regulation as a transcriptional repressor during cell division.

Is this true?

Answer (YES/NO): NO